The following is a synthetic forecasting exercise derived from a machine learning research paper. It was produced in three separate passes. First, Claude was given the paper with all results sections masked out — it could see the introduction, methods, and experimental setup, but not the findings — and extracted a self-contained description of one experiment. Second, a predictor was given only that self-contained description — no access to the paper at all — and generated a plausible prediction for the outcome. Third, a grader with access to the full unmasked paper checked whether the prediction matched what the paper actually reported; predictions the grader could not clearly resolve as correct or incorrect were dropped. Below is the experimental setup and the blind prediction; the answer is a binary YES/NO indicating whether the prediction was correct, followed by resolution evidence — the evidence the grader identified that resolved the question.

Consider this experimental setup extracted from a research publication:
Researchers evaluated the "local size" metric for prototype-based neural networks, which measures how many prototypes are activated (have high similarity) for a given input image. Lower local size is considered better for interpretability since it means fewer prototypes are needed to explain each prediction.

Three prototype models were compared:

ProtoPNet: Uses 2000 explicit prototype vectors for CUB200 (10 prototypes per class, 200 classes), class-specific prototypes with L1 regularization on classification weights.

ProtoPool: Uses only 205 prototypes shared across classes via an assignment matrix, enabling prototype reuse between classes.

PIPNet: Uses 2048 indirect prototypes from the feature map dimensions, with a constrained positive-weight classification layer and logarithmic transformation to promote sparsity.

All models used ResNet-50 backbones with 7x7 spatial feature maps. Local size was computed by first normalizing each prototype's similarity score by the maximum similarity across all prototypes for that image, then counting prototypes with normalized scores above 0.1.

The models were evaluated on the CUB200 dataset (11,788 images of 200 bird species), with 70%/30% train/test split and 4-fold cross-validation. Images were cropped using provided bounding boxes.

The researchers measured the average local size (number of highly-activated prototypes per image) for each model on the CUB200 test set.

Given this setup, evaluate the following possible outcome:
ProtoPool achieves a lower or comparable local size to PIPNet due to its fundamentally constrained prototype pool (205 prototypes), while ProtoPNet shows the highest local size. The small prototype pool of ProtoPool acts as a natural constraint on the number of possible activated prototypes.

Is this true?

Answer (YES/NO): NO